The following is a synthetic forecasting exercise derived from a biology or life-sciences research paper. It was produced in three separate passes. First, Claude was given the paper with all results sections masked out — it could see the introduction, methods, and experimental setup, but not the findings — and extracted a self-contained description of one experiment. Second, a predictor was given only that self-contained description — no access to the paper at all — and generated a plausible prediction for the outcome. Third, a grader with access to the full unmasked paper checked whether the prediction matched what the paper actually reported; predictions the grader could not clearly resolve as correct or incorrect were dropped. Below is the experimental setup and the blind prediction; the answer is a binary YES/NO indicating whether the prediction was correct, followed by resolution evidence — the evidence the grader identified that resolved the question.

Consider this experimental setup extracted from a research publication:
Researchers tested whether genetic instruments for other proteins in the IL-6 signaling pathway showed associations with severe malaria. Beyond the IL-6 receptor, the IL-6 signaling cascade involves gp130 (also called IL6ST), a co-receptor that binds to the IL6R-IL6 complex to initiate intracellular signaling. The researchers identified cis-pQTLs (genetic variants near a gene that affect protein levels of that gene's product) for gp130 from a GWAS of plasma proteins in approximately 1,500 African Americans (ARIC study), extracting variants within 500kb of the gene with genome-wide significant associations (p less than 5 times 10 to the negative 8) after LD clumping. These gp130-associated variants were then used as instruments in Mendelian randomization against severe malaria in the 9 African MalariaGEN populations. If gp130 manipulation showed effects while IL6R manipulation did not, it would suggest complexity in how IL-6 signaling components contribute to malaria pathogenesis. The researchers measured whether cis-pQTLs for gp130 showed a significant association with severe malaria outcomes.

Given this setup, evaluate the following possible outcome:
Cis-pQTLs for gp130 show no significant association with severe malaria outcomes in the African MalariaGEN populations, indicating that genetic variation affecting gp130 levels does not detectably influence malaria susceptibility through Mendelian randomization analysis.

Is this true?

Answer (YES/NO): YES